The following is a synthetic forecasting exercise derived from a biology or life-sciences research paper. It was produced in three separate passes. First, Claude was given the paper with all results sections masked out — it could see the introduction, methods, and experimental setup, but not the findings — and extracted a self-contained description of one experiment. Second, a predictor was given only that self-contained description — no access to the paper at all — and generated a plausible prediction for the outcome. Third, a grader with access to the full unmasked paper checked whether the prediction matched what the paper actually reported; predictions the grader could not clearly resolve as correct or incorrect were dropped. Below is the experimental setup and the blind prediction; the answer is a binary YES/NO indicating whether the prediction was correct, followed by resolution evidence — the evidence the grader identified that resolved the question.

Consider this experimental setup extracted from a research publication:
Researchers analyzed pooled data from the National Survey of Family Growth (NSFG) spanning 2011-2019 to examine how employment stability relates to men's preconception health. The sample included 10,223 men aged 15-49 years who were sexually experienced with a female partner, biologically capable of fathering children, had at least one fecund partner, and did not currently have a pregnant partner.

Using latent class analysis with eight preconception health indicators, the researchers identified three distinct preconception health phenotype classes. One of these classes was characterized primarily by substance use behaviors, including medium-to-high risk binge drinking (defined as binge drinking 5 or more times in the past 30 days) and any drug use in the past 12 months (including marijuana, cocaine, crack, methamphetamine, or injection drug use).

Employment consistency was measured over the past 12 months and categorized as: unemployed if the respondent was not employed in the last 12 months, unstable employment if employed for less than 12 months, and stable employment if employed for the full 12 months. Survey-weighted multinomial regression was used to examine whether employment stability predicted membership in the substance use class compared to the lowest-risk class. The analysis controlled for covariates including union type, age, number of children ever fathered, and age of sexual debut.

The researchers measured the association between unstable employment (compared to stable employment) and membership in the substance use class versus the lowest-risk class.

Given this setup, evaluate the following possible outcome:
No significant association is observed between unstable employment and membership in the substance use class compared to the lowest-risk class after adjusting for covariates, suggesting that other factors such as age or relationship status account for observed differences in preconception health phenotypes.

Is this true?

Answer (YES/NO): NO